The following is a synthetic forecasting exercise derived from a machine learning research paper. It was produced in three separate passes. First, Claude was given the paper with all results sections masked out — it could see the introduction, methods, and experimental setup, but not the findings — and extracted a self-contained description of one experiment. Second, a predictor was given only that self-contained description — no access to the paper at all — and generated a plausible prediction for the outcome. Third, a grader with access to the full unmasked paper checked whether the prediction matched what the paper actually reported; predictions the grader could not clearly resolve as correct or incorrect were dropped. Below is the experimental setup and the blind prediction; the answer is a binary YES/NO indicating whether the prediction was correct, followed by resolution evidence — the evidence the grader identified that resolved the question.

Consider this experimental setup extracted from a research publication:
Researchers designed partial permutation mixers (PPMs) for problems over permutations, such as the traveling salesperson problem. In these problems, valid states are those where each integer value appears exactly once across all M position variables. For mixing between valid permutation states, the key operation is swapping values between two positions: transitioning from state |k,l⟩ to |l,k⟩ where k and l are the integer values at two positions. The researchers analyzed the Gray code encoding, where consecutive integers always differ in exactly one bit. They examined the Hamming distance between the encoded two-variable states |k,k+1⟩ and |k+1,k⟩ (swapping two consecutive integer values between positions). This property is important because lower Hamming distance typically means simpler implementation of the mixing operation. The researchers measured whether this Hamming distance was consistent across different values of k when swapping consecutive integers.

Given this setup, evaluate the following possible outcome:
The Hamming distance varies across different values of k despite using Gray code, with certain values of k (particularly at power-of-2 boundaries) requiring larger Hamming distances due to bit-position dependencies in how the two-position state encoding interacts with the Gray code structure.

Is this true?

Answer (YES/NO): NO